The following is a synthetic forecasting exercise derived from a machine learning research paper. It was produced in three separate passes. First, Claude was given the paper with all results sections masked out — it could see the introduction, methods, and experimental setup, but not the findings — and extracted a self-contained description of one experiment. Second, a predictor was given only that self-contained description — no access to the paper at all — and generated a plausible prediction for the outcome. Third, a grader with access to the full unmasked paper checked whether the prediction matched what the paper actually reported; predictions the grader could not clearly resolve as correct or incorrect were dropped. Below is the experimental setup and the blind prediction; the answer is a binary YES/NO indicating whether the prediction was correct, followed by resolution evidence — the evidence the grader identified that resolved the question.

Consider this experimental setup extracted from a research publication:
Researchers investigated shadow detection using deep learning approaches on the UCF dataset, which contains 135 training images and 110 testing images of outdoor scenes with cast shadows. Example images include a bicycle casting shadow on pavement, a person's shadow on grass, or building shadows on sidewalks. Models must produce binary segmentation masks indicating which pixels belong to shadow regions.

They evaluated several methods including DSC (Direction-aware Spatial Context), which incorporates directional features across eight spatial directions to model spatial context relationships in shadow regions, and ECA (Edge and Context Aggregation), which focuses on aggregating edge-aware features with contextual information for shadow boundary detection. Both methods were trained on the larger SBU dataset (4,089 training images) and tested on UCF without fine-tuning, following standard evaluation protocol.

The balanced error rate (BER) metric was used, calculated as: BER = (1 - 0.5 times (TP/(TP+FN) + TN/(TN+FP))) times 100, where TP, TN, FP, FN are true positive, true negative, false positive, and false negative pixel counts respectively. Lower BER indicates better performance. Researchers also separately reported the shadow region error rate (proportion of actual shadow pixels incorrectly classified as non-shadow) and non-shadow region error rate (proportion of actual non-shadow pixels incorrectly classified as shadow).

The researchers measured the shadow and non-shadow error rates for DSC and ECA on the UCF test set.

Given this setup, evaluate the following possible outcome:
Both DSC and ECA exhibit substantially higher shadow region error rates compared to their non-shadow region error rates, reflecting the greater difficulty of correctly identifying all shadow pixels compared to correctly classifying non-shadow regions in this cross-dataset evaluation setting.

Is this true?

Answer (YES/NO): YES